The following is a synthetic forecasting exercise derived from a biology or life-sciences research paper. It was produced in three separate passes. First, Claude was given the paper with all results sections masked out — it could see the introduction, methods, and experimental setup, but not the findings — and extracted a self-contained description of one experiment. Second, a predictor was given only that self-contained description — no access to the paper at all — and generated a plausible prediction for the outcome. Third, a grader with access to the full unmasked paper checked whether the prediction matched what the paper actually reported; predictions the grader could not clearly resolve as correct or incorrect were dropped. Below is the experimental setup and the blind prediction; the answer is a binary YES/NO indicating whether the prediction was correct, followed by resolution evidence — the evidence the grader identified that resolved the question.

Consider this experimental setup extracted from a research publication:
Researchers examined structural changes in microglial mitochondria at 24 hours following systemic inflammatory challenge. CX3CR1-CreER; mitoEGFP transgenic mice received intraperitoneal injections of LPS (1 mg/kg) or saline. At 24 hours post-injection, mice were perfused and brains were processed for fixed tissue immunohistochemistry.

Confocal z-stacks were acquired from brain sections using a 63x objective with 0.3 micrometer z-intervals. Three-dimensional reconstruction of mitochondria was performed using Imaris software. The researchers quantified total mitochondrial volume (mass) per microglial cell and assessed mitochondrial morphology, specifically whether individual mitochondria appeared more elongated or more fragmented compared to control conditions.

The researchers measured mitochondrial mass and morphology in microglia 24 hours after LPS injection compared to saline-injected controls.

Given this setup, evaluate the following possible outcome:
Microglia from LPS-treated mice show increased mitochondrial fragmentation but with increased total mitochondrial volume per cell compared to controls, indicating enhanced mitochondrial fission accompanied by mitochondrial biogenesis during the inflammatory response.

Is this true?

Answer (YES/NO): NO